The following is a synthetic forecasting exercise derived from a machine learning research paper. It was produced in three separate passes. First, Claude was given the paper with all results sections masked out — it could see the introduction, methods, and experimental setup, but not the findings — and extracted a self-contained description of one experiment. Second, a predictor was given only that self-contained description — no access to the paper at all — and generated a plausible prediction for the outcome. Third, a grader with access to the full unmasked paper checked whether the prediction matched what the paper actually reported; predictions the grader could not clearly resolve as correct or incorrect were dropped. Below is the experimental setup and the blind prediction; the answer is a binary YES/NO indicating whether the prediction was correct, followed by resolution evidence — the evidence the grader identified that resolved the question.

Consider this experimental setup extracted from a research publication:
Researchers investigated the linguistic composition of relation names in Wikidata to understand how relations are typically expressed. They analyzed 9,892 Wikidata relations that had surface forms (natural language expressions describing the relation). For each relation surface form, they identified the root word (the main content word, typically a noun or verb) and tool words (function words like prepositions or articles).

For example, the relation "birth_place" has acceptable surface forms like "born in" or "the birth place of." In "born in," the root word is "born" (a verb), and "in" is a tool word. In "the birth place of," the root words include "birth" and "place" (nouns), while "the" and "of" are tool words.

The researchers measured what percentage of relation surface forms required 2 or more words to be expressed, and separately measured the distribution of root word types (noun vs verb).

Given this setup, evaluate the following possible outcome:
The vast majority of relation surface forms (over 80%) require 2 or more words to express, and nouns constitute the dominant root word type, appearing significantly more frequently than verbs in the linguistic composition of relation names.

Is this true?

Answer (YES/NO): NO